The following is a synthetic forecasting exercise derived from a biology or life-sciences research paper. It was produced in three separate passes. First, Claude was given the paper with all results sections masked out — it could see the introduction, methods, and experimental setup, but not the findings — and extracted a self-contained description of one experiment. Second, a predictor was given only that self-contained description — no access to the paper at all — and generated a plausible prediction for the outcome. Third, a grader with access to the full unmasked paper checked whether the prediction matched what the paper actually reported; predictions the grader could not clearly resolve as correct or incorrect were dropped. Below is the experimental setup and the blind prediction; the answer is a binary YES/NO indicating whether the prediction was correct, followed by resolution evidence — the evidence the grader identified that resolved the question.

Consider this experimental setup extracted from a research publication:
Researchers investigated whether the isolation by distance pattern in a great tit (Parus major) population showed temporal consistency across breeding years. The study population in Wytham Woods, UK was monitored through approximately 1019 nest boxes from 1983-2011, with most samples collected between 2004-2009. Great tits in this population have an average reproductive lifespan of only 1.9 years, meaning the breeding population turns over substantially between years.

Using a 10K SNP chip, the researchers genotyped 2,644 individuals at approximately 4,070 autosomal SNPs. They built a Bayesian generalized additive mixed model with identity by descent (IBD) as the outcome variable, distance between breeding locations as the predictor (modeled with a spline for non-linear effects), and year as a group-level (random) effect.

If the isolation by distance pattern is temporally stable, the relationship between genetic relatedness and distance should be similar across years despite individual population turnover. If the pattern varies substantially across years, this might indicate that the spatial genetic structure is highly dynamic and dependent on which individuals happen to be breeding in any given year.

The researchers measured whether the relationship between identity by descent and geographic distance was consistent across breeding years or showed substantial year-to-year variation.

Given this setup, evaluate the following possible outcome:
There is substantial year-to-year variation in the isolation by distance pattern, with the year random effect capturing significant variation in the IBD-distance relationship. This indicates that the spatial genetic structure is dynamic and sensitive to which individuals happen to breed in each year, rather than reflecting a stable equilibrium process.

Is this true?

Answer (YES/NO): NO